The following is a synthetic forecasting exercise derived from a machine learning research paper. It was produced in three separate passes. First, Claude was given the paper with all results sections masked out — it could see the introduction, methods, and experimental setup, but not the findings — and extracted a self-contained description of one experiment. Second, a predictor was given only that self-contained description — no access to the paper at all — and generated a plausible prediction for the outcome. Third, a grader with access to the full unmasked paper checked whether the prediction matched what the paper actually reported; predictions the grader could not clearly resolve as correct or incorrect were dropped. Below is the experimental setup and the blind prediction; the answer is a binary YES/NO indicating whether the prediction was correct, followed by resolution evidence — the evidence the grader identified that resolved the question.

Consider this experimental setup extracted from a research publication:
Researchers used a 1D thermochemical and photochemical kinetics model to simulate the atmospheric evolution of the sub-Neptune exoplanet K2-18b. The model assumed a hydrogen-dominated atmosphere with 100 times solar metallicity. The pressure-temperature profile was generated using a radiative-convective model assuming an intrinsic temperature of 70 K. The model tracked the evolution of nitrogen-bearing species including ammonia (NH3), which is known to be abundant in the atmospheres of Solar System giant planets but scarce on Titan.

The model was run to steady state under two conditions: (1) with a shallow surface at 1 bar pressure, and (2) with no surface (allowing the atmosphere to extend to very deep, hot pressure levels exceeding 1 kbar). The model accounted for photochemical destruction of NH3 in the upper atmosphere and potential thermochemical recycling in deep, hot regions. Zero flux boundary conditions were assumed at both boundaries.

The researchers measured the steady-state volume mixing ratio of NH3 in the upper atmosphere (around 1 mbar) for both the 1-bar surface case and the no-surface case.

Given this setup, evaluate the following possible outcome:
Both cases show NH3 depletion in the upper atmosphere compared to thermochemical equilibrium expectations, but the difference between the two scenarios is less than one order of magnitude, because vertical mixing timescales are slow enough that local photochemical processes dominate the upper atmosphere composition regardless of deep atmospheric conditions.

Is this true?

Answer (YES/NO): NO